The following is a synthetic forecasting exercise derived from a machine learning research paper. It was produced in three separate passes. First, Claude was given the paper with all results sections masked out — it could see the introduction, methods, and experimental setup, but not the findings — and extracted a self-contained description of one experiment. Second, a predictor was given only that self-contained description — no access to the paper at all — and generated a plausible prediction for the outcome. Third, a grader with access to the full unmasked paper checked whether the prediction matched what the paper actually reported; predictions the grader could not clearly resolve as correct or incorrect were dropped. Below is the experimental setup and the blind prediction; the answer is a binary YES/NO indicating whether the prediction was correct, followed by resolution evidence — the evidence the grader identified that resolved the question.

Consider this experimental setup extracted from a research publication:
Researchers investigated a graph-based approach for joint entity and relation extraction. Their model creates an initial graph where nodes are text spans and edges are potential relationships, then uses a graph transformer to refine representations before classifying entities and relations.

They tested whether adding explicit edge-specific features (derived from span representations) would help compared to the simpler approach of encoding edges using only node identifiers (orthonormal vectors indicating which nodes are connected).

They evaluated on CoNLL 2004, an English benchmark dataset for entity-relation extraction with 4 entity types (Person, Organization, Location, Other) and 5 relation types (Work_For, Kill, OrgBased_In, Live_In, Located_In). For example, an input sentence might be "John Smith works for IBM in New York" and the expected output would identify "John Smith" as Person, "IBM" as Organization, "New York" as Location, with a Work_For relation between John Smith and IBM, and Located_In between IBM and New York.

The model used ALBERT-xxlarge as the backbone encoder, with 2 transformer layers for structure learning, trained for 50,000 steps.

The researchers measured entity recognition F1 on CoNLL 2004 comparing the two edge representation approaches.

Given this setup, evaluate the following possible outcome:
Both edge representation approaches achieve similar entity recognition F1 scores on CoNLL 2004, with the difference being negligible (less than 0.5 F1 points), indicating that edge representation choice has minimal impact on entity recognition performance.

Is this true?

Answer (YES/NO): NO